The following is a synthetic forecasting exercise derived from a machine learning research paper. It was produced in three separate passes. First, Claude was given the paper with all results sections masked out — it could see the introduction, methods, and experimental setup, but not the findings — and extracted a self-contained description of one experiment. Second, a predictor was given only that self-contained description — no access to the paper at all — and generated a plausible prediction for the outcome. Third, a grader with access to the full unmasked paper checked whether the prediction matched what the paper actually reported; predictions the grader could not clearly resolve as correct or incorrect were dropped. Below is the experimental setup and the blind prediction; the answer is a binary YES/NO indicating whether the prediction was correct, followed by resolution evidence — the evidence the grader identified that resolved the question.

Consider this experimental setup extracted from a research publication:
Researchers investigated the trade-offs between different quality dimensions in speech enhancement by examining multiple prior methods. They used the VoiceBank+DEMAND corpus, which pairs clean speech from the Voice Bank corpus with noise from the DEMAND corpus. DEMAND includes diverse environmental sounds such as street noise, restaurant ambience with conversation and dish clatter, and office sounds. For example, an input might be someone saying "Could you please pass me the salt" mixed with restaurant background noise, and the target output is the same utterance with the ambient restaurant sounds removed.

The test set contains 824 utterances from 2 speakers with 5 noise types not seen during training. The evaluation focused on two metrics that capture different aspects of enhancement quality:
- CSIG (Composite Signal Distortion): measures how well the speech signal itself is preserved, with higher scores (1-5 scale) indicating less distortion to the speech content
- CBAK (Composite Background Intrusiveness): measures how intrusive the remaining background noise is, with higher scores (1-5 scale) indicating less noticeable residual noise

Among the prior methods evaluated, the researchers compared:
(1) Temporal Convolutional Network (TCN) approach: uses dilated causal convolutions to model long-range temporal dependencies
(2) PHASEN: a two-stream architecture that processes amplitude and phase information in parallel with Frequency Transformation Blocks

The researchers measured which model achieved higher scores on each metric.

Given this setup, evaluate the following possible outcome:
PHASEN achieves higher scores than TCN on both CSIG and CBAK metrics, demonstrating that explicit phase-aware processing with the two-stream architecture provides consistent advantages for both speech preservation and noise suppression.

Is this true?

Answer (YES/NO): NO